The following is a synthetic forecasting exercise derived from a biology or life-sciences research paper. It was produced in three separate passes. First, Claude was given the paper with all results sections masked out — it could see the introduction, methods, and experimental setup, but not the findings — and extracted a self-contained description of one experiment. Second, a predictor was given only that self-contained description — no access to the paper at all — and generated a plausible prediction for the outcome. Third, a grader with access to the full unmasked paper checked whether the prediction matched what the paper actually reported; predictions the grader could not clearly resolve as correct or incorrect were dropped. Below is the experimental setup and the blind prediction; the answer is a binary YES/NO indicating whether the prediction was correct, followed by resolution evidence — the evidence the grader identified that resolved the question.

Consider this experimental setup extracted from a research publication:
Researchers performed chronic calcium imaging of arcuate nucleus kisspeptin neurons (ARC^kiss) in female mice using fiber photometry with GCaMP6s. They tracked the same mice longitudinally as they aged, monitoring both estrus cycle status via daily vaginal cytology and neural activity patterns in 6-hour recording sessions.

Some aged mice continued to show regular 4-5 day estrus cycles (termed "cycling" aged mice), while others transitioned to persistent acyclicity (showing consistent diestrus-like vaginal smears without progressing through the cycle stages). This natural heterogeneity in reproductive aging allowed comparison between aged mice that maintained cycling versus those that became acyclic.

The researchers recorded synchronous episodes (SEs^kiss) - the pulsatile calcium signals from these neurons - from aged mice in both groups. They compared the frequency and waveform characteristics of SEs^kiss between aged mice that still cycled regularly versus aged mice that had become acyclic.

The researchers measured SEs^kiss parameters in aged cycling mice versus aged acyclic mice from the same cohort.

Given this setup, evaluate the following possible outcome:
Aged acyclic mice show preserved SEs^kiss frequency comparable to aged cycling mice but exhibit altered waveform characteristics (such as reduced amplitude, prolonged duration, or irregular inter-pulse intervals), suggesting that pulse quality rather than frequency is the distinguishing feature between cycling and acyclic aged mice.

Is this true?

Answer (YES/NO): NO